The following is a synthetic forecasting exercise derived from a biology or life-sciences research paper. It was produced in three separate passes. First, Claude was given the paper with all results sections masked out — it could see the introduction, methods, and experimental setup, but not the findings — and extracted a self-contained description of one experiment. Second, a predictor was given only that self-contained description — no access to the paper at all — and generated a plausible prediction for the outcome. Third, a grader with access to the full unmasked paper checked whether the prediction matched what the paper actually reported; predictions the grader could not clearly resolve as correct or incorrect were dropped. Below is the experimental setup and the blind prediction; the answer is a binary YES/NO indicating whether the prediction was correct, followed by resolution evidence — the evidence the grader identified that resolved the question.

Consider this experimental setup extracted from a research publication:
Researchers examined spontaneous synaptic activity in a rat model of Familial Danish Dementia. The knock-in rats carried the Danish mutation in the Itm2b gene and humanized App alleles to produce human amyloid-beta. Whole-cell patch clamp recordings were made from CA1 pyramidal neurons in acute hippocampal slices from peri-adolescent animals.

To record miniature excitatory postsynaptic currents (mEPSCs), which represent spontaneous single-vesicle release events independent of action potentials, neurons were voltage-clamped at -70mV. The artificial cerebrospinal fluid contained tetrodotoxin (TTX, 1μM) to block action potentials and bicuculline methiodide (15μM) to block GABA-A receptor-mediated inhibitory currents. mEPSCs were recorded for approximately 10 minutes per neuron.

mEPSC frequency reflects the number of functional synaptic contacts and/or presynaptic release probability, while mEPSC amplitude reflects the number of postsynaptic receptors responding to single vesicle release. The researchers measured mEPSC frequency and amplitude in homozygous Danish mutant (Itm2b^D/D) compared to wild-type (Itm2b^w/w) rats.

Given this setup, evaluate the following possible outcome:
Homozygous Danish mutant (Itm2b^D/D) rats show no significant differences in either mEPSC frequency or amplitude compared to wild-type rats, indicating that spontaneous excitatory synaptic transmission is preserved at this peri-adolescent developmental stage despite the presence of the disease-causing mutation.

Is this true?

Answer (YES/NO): NO